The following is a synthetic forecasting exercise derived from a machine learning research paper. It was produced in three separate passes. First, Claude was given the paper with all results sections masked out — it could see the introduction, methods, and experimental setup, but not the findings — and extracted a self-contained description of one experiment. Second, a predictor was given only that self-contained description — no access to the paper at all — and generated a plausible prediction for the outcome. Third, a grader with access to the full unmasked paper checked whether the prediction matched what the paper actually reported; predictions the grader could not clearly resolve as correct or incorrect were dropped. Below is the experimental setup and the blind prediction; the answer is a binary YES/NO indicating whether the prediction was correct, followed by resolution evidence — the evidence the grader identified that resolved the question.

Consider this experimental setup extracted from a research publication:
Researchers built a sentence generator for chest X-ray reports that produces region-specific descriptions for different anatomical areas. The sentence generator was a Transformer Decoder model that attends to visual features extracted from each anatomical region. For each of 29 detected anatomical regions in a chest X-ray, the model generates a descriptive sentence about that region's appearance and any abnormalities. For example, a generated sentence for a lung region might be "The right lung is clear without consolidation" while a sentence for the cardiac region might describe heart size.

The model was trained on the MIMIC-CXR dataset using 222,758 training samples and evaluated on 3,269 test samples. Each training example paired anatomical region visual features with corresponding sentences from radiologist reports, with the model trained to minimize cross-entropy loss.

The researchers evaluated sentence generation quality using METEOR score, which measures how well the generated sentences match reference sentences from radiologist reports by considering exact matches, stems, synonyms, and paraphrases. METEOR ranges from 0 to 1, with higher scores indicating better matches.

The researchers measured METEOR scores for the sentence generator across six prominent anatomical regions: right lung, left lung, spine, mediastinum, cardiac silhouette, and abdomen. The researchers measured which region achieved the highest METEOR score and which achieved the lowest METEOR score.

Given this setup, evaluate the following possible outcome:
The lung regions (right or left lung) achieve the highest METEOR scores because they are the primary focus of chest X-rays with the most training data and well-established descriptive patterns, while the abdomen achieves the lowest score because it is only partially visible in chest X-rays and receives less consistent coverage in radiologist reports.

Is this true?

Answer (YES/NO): NO